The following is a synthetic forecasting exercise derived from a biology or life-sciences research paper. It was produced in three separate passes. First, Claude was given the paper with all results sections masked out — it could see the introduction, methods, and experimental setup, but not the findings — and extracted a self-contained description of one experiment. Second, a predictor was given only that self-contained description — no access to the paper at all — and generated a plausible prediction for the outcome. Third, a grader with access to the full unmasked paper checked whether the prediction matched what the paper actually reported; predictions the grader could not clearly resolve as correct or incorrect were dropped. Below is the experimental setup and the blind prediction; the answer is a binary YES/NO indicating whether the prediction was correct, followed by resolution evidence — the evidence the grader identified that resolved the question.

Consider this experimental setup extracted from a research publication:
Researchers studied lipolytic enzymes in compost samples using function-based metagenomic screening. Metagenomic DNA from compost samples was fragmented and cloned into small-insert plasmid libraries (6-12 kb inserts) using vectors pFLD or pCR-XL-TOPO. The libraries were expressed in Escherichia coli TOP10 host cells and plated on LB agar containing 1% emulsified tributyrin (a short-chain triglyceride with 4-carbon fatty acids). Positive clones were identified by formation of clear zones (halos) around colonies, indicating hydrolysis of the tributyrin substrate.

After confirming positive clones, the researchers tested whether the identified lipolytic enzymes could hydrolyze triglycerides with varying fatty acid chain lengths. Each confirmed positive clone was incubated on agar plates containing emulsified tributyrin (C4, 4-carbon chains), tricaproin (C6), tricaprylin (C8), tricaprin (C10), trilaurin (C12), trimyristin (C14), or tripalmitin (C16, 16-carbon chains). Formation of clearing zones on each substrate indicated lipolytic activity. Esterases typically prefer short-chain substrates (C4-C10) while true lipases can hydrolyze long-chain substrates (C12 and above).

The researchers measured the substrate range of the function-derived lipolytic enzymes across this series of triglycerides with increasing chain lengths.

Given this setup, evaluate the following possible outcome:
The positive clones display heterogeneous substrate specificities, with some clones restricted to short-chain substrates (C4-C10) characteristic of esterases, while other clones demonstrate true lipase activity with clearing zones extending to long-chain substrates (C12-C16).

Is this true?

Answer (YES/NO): YES